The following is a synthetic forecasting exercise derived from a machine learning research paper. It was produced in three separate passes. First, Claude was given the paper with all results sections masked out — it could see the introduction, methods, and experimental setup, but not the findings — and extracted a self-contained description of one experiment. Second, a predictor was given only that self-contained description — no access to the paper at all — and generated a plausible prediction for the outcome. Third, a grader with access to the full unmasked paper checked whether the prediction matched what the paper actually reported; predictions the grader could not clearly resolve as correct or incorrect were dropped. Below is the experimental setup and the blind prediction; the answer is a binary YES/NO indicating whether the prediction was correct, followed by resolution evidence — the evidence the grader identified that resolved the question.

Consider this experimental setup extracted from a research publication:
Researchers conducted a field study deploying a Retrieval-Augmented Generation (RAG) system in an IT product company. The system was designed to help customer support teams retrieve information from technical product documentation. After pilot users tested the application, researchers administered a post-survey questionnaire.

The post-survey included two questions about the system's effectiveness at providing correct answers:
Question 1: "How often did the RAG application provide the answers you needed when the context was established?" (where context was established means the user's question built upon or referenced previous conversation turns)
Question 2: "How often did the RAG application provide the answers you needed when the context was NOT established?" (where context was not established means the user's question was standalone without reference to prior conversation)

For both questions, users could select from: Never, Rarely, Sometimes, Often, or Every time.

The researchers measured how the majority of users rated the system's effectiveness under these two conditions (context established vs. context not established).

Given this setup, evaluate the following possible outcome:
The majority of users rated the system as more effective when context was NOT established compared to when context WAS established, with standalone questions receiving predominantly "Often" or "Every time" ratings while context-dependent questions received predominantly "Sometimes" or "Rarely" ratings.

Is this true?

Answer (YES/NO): NO